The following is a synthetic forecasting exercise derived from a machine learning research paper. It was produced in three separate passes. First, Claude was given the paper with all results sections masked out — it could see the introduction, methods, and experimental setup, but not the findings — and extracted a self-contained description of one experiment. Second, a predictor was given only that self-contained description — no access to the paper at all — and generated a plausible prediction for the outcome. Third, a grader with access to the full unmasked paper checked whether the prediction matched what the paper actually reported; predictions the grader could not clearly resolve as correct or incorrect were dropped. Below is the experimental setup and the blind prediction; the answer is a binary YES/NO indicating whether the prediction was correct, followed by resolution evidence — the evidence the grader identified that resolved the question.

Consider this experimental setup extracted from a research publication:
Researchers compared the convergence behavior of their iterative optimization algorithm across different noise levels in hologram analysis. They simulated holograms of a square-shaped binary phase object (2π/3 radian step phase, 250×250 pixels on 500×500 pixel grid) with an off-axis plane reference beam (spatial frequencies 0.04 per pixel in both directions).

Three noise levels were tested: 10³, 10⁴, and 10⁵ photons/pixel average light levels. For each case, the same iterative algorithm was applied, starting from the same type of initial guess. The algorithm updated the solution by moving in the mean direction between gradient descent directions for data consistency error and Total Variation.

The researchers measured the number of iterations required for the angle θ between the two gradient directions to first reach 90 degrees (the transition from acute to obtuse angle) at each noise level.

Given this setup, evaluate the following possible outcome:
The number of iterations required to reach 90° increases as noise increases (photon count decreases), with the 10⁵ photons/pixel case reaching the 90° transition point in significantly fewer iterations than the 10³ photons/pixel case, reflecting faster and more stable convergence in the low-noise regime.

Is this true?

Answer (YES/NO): NO